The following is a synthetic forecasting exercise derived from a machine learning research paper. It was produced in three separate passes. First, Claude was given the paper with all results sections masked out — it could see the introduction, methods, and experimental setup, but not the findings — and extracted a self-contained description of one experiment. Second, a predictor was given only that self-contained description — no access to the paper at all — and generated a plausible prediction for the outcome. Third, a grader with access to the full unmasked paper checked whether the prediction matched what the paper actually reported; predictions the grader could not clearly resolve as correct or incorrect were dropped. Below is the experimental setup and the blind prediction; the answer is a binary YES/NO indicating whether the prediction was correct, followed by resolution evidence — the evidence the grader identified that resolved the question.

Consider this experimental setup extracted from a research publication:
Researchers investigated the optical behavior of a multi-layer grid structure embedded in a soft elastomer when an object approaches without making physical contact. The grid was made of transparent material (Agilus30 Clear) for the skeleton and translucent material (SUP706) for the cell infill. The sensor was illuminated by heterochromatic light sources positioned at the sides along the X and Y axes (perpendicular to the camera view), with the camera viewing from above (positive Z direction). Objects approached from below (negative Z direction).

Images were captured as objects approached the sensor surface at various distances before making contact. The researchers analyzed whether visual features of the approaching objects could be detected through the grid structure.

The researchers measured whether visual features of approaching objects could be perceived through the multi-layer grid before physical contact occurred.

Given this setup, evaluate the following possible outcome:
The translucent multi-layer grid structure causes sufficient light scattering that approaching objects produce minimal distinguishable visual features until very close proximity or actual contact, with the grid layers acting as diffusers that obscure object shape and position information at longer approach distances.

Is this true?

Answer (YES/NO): NO